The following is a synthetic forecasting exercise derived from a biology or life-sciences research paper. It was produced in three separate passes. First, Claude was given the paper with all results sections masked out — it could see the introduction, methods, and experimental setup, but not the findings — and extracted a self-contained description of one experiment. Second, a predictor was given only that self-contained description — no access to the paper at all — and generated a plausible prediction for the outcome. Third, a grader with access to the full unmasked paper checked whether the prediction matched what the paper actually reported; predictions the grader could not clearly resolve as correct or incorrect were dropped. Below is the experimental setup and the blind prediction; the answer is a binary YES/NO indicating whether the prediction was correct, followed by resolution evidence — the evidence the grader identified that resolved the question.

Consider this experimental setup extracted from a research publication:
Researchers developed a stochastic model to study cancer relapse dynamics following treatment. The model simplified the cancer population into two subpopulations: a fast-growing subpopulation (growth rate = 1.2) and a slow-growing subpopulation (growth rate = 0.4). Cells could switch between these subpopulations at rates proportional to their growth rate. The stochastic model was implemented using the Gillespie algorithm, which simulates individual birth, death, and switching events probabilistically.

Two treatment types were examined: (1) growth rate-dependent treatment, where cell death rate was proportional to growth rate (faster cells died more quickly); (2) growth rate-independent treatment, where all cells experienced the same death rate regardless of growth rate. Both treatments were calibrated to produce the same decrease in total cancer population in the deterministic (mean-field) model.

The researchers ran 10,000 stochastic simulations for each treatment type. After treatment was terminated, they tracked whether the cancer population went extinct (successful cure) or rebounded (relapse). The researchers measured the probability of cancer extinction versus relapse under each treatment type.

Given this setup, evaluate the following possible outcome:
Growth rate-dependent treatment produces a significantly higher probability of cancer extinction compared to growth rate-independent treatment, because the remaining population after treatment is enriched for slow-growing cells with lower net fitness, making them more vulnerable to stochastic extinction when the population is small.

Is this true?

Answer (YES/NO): NO